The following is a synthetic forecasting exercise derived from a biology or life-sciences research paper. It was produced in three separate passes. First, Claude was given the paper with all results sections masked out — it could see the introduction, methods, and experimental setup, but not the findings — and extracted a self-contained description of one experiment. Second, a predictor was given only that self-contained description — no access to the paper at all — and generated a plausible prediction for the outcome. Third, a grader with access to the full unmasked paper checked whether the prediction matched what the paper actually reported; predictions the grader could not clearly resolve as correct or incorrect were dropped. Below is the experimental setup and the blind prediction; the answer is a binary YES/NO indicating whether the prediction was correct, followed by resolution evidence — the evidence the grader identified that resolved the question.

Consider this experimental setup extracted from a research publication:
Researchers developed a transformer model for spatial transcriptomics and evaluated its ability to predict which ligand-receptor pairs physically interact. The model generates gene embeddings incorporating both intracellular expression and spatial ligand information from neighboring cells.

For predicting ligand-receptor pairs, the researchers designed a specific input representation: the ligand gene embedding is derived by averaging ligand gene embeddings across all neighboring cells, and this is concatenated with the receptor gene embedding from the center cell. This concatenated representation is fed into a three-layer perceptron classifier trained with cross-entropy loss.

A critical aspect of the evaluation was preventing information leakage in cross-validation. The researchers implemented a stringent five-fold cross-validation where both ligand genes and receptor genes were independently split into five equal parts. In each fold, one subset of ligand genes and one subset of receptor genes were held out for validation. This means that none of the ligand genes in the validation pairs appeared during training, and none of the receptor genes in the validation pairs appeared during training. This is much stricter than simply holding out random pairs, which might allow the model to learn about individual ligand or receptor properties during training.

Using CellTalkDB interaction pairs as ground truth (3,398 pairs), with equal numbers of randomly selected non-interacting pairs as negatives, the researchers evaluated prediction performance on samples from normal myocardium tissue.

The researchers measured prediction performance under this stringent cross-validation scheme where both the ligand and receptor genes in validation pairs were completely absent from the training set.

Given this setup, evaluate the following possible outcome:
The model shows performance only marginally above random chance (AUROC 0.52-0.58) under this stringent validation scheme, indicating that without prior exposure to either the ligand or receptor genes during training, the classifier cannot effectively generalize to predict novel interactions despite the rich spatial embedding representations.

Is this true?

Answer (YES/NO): NO